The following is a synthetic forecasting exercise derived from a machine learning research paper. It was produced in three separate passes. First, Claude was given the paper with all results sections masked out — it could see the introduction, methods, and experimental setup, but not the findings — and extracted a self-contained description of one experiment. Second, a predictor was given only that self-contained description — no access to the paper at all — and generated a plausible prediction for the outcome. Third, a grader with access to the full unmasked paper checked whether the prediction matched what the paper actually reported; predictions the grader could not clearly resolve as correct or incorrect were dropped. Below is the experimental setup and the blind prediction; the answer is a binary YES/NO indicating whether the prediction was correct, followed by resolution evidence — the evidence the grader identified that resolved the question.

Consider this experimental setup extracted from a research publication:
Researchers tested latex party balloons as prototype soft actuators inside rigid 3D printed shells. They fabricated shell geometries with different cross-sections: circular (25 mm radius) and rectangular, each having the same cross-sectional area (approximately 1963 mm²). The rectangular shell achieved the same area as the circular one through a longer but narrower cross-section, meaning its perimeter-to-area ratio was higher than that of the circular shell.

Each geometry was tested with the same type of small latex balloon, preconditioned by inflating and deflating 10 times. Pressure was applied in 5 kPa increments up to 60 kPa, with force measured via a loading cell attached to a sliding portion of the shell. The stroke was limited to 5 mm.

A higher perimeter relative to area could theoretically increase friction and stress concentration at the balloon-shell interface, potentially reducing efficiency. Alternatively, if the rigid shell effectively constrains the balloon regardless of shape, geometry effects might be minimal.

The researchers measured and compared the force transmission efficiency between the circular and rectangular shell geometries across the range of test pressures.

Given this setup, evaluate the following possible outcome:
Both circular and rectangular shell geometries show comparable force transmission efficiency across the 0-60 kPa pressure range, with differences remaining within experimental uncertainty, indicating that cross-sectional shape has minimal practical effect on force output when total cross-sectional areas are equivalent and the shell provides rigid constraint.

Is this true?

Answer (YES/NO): NO